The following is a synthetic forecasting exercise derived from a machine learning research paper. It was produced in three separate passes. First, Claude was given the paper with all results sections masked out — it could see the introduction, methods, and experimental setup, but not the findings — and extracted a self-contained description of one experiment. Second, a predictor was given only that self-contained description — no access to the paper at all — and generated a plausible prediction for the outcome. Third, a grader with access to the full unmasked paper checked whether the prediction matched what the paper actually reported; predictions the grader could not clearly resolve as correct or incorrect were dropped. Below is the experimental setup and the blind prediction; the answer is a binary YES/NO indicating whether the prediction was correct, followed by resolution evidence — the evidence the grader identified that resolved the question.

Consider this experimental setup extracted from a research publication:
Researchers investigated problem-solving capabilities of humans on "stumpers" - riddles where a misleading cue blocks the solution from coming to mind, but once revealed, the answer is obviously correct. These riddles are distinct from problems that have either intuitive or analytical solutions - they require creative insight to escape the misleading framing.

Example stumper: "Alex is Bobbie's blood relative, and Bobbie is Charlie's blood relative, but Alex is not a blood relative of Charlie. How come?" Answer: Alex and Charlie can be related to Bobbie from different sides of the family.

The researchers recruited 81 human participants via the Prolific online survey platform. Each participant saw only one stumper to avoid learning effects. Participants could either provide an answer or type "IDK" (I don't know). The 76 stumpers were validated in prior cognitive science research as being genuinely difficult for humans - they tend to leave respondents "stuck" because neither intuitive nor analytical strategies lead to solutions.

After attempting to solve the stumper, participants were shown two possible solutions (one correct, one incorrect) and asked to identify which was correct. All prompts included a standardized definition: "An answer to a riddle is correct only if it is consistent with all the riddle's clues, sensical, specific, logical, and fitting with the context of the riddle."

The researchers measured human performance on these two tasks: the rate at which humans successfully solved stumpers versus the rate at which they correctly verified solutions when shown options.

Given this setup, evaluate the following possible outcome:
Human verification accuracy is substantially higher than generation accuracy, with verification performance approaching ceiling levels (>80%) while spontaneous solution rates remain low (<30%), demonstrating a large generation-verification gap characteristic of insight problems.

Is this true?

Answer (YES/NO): NO